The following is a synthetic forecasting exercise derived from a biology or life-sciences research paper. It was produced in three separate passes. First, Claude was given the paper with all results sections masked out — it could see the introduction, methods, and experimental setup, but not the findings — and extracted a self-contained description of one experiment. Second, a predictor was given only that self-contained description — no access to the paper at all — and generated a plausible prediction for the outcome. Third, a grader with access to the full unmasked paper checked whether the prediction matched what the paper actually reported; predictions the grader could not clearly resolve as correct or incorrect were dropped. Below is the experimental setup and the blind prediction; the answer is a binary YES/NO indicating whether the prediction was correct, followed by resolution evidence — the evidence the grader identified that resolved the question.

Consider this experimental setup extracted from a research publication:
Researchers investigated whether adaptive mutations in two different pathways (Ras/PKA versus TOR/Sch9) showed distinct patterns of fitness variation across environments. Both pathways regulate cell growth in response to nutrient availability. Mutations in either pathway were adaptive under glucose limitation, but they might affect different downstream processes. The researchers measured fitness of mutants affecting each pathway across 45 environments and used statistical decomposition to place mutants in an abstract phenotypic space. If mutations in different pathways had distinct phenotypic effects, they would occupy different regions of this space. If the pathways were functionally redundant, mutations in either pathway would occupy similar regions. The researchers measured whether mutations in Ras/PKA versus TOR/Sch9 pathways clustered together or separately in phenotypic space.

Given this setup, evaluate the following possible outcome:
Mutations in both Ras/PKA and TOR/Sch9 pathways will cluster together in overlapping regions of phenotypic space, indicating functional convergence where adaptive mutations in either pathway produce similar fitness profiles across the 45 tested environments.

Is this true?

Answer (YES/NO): YES